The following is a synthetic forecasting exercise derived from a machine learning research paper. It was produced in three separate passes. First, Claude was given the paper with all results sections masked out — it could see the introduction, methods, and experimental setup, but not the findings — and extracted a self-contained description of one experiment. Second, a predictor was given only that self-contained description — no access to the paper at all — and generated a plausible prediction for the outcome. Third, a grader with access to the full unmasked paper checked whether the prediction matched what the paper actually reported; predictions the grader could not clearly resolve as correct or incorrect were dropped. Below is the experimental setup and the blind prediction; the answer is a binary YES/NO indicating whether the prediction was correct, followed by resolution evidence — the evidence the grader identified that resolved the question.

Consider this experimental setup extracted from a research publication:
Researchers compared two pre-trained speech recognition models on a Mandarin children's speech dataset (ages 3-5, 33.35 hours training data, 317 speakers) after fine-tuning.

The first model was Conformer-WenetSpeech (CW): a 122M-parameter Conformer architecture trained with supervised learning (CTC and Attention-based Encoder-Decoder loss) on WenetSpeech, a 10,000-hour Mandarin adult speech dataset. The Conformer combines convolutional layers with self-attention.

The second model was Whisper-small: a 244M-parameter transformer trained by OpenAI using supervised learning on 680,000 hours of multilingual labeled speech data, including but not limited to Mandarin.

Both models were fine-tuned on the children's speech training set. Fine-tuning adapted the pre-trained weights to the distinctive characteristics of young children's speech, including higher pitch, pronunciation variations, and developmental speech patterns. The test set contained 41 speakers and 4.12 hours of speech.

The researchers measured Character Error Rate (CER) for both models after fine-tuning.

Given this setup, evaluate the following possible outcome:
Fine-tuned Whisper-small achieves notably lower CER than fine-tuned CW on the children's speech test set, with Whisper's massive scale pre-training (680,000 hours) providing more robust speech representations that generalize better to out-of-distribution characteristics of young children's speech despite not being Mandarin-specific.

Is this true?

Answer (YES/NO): NO